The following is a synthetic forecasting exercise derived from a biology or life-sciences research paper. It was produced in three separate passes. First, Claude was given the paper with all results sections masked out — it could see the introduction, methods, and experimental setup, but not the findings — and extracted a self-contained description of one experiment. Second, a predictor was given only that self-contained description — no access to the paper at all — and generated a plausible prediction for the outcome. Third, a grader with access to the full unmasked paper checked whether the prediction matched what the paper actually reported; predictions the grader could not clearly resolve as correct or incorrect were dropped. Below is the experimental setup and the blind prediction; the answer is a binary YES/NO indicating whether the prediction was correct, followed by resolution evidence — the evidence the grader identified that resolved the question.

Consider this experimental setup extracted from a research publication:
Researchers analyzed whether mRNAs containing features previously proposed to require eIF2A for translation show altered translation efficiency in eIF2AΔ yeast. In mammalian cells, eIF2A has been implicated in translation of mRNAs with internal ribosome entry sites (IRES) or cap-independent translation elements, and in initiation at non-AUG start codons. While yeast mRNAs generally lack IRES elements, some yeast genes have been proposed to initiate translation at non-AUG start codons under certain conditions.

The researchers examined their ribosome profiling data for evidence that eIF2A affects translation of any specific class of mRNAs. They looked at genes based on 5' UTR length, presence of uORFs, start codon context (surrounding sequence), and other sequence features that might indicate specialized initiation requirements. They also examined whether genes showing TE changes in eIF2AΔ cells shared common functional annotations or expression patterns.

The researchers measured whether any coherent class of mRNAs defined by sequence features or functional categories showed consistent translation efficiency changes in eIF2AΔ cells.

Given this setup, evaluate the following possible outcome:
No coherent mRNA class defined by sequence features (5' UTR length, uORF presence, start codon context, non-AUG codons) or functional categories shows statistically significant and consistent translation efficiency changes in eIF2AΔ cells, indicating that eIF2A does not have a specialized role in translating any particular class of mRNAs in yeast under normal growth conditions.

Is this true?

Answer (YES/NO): YES